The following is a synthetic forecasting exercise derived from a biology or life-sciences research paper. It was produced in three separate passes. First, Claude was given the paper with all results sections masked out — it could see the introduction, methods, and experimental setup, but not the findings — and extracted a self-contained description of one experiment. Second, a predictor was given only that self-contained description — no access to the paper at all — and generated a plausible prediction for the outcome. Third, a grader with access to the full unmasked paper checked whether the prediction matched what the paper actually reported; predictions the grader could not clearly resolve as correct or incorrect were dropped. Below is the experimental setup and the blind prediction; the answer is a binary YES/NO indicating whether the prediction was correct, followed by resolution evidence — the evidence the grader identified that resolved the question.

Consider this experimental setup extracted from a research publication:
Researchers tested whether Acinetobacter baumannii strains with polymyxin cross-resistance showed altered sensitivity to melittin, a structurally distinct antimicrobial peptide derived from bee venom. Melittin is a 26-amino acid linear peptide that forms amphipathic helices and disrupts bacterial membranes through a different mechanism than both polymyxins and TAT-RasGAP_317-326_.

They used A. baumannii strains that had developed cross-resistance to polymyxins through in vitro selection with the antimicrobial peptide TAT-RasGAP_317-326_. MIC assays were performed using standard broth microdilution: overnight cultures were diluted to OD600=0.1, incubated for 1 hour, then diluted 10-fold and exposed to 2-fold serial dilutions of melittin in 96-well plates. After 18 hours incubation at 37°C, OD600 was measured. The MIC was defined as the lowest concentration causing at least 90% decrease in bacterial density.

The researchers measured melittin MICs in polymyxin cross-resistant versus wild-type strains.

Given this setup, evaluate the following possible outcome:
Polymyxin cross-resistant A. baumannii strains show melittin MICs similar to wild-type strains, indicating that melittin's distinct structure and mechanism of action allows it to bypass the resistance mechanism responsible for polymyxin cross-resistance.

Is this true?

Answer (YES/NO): YES